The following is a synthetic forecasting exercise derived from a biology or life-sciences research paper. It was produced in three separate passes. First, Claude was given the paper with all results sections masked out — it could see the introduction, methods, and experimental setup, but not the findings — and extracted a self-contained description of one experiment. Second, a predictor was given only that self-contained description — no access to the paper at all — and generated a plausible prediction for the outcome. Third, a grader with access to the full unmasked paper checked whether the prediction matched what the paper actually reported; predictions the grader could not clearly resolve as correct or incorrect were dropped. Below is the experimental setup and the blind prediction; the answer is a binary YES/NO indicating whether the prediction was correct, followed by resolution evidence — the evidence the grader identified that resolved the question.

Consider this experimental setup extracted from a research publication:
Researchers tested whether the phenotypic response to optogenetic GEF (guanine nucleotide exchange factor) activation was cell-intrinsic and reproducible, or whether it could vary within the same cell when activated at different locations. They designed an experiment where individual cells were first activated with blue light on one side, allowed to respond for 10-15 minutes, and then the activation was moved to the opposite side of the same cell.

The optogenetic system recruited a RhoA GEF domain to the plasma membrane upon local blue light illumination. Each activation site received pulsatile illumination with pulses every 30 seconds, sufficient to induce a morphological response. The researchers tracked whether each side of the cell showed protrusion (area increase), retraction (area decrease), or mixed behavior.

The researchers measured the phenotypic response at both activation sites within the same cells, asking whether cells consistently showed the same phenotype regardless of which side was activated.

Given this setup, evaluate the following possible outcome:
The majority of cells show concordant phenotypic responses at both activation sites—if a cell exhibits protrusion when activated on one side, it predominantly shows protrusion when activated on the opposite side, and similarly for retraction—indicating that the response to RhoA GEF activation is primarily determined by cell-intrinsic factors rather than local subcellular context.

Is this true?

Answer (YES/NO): YES